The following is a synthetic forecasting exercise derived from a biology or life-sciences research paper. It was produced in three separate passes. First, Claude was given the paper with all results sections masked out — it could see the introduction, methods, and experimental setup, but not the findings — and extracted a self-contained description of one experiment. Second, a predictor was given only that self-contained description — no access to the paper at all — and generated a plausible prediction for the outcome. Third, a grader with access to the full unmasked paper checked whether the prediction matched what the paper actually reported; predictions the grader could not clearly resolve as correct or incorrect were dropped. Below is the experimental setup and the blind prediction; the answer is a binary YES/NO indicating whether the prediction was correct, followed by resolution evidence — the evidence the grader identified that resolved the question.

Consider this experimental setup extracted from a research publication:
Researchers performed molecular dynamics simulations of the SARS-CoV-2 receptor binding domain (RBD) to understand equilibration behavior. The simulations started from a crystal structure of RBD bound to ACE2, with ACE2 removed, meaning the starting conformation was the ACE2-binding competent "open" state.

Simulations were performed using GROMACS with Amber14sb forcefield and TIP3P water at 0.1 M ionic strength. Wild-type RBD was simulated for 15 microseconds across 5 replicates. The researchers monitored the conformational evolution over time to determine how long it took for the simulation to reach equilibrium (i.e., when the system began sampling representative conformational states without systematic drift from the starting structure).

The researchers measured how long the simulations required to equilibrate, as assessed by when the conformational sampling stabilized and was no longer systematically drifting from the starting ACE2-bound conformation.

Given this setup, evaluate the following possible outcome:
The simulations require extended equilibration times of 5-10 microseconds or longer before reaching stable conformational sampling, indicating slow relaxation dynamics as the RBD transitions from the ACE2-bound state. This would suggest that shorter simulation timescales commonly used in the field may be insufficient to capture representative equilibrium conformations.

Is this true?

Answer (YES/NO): NO